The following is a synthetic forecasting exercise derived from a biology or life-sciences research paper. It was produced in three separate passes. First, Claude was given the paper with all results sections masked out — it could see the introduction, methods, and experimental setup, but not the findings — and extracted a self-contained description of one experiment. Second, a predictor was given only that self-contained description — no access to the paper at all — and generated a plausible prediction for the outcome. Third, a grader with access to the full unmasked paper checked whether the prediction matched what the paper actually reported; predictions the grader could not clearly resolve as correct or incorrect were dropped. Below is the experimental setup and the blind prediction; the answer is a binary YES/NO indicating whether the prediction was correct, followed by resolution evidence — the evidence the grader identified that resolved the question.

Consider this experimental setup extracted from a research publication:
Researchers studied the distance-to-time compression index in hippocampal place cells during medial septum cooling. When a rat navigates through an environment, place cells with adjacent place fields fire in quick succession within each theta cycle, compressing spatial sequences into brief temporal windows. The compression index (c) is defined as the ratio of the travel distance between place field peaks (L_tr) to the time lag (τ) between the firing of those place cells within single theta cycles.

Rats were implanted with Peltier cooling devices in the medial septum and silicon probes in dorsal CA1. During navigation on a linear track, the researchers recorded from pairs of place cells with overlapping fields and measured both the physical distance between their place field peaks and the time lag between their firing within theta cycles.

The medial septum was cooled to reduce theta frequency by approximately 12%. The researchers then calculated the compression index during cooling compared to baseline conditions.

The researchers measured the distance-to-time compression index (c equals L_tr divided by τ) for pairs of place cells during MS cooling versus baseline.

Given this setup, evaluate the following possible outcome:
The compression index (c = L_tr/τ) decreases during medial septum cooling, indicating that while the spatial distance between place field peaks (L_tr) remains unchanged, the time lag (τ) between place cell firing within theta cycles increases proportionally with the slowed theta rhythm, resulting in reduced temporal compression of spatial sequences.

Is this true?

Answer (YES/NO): YES